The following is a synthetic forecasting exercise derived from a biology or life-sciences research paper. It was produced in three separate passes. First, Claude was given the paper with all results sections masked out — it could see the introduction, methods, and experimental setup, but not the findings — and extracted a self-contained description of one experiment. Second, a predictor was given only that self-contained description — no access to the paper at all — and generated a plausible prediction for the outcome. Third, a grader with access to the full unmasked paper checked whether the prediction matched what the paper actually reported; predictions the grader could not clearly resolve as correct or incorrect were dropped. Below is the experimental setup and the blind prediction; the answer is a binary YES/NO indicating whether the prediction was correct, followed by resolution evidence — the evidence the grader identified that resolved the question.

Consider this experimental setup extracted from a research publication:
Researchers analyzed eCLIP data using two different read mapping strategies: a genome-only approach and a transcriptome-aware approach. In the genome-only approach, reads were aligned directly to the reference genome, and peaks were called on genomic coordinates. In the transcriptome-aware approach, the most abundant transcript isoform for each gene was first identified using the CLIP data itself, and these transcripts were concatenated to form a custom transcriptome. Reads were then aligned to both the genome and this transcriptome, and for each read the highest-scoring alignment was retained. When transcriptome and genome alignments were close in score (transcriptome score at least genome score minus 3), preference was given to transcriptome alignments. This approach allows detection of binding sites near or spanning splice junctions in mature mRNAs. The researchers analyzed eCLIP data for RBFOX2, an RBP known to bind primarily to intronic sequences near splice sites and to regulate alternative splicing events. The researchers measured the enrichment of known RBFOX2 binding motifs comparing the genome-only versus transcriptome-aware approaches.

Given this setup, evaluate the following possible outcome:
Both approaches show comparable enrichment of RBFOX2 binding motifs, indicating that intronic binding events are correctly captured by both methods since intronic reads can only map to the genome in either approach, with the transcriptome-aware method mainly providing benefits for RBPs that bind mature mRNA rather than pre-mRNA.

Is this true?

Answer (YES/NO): YES